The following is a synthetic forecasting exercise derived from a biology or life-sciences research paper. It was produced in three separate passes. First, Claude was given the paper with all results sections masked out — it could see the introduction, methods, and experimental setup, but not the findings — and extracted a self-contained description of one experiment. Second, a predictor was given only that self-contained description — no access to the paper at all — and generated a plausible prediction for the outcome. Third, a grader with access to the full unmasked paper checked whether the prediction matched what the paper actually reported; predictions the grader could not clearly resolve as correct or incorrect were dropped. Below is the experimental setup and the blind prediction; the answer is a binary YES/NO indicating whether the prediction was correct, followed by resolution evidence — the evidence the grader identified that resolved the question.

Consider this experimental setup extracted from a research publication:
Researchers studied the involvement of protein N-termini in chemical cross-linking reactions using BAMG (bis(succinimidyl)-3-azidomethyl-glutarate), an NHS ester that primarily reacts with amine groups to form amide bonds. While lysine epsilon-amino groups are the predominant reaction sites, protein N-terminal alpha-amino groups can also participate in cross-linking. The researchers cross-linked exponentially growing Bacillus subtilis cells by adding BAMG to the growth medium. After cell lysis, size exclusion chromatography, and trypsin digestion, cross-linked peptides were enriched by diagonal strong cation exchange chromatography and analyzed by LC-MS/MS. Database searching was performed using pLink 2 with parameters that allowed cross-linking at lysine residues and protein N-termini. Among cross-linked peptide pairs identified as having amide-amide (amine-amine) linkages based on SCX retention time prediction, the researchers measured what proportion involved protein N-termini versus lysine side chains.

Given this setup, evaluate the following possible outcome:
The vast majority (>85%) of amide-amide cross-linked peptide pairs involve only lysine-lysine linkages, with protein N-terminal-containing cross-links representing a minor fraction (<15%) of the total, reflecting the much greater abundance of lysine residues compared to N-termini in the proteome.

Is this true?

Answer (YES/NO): YES